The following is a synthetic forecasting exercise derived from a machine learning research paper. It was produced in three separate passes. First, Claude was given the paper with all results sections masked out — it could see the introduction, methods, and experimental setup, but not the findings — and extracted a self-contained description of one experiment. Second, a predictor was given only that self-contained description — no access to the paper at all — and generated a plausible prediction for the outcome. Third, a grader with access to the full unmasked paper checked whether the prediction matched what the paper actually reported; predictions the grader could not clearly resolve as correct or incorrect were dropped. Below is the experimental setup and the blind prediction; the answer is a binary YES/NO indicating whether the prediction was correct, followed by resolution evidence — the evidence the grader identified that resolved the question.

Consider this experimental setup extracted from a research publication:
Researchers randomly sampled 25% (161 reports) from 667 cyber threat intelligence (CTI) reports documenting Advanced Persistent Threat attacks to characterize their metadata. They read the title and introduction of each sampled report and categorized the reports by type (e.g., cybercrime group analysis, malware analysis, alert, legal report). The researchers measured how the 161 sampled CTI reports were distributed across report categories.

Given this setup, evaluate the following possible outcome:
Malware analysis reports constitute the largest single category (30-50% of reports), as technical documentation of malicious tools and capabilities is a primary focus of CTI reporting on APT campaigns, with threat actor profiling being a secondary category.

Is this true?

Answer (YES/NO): NO